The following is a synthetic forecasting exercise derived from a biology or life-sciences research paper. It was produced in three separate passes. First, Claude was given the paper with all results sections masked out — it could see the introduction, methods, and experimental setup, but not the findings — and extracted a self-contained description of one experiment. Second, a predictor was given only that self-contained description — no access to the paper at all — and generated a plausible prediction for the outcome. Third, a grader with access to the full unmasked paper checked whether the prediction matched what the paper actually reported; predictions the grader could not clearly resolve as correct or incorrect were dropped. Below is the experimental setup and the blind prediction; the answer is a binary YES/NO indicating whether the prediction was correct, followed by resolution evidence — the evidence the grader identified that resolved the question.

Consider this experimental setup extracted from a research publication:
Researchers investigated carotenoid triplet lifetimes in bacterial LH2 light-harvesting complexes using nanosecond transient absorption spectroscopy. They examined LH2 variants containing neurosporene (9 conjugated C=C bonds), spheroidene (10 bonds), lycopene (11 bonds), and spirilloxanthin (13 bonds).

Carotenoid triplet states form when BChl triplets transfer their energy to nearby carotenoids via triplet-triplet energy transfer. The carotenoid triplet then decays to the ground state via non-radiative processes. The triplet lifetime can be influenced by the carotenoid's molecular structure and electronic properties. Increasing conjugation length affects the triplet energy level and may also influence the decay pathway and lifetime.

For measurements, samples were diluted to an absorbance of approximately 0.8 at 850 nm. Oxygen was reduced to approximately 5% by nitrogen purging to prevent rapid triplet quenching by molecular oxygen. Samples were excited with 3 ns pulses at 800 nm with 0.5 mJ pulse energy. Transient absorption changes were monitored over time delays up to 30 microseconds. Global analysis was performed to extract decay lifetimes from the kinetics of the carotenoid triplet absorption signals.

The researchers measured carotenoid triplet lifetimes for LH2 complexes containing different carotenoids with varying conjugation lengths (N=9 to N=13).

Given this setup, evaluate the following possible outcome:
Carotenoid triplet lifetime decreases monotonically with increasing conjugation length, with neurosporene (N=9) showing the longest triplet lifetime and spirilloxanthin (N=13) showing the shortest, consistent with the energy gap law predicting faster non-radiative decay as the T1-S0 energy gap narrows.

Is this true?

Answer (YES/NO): YES